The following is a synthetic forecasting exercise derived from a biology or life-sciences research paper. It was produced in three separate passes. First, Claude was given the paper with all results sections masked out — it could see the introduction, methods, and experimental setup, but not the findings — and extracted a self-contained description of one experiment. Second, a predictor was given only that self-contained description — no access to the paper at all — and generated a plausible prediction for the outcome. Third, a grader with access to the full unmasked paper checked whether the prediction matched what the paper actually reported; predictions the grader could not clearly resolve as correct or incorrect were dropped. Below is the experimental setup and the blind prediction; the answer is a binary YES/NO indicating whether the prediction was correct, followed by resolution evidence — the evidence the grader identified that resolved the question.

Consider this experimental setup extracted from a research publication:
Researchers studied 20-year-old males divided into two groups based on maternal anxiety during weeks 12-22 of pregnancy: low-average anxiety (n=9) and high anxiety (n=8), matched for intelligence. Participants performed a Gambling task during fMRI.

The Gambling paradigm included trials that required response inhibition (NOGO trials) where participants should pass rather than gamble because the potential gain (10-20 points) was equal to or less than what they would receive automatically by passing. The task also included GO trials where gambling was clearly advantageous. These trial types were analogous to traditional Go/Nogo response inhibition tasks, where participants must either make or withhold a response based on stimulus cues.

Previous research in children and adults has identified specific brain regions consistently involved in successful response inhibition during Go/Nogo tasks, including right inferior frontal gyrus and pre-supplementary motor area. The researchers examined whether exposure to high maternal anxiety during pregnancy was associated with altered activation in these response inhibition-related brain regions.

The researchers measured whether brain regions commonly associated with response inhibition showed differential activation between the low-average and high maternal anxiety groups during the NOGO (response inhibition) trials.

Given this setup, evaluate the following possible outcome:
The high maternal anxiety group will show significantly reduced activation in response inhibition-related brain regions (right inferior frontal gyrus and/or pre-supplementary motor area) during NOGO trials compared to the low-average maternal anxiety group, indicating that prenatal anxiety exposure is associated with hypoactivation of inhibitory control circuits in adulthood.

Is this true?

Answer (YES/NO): NO